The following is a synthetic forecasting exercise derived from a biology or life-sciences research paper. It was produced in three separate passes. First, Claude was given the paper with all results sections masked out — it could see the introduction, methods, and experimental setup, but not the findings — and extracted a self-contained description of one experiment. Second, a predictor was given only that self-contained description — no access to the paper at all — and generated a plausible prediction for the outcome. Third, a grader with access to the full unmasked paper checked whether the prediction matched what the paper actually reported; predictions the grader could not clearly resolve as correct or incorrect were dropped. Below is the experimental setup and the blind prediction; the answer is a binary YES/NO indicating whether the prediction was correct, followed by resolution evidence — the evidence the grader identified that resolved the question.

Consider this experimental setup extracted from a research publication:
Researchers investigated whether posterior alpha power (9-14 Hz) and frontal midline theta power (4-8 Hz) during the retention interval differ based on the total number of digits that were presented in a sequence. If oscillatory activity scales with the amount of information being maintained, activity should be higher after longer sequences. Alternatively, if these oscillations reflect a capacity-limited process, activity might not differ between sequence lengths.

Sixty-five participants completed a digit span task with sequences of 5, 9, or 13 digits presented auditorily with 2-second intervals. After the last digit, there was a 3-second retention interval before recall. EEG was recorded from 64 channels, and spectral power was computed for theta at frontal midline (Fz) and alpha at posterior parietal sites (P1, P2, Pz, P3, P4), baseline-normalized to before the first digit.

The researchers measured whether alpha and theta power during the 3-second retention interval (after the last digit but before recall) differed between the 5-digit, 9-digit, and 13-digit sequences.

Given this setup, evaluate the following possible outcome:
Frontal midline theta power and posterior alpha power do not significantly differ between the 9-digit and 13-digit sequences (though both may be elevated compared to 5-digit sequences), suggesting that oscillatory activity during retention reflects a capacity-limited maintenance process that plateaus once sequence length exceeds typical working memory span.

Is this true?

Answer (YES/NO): NO